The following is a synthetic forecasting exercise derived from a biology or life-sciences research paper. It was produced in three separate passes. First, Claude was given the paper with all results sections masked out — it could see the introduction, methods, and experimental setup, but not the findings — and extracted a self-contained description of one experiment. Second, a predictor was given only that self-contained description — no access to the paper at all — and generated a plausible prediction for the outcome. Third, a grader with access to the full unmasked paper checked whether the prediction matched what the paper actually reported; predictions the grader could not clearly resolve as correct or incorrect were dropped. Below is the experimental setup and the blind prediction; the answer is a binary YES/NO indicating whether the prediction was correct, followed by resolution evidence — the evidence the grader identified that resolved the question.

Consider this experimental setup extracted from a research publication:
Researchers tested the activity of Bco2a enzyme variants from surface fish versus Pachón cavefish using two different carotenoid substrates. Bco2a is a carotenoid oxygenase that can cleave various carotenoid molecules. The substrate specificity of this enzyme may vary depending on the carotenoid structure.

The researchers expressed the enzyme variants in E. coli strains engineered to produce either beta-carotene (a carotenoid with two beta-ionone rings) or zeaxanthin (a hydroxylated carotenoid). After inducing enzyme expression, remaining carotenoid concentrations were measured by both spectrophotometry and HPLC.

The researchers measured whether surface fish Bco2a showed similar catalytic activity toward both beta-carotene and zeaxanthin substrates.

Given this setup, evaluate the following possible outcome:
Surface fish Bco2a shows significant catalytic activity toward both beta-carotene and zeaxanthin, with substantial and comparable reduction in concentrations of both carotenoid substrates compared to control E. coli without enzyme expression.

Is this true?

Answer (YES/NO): YES